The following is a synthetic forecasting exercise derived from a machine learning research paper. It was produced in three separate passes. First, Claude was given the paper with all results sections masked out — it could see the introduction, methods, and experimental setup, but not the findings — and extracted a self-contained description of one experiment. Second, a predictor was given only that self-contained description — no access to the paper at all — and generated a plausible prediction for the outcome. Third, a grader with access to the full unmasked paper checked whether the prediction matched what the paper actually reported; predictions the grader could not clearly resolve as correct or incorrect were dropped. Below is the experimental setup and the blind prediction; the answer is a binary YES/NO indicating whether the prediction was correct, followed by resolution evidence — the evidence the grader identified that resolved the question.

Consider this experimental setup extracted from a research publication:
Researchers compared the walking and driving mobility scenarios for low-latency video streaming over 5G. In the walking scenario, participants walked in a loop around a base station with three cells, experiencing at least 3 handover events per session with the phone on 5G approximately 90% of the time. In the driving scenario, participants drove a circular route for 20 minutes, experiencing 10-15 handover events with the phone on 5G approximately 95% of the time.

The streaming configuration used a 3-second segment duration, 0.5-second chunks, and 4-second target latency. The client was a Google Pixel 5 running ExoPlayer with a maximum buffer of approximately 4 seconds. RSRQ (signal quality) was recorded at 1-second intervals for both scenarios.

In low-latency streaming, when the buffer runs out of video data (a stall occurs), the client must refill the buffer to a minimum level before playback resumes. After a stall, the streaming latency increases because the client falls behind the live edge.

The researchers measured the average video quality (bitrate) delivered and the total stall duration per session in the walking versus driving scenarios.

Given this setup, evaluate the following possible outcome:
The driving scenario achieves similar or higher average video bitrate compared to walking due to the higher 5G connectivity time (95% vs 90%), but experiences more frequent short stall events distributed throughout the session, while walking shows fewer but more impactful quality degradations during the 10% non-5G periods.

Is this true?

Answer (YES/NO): NO